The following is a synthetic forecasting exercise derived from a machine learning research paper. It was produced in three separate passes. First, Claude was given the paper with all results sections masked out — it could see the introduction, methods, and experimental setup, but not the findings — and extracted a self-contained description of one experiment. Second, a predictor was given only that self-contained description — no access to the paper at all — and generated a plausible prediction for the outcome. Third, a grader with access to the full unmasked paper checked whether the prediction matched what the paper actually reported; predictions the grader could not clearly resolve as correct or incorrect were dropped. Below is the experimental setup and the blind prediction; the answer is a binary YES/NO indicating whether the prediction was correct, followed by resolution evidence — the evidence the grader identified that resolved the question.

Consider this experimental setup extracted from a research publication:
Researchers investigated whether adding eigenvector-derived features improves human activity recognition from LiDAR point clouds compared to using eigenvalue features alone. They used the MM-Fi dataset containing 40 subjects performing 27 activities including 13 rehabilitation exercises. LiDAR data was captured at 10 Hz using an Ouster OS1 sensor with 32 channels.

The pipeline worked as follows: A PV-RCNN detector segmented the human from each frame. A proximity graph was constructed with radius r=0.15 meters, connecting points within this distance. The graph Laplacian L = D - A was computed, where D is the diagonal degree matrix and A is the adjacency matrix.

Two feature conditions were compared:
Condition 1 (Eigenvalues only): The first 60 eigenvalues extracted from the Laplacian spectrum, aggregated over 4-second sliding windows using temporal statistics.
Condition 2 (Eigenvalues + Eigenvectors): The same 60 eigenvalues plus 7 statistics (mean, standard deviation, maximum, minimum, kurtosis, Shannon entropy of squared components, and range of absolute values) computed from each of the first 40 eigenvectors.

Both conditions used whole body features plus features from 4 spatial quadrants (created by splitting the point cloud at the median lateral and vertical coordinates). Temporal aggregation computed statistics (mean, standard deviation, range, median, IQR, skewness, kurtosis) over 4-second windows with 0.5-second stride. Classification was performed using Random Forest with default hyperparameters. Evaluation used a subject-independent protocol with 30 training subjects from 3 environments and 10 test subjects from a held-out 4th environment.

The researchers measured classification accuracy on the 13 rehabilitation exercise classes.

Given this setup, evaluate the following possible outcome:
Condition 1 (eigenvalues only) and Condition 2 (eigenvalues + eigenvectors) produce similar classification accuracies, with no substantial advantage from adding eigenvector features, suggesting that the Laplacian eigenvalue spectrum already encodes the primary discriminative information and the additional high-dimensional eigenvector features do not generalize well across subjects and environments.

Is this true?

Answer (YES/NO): NO